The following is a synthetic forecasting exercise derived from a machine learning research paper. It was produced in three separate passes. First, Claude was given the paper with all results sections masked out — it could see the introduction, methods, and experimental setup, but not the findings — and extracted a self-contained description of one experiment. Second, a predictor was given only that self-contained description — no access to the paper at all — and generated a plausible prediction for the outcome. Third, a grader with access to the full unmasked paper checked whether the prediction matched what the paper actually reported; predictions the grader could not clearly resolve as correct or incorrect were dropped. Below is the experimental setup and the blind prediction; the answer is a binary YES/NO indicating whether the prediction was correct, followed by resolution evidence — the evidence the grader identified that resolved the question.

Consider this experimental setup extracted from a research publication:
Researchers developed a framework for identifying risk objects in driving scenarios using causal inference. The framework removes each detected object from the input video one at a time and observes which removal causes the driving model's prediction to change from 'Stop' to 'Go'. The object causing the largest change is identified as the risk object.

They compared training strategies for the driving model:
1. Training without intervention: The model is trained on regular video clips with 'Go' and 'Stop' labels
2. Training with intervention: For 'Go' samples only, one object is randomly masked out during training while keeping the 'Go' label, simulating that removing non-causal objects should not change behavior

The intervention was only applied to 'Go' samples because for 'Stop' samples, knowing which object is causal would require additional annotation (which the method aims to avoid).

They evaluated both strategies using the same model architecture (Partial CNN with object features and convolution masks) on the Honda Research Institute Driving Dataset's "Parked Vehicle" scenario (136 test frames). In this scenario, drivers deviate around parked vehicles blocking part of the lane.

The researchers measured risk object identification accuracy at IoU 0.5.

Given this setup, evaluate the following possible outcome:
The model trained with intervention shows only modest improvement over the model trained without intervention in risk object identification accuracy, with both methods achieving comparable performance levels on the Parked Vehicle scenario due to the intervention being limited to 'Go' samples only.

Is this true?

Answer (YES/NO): NO